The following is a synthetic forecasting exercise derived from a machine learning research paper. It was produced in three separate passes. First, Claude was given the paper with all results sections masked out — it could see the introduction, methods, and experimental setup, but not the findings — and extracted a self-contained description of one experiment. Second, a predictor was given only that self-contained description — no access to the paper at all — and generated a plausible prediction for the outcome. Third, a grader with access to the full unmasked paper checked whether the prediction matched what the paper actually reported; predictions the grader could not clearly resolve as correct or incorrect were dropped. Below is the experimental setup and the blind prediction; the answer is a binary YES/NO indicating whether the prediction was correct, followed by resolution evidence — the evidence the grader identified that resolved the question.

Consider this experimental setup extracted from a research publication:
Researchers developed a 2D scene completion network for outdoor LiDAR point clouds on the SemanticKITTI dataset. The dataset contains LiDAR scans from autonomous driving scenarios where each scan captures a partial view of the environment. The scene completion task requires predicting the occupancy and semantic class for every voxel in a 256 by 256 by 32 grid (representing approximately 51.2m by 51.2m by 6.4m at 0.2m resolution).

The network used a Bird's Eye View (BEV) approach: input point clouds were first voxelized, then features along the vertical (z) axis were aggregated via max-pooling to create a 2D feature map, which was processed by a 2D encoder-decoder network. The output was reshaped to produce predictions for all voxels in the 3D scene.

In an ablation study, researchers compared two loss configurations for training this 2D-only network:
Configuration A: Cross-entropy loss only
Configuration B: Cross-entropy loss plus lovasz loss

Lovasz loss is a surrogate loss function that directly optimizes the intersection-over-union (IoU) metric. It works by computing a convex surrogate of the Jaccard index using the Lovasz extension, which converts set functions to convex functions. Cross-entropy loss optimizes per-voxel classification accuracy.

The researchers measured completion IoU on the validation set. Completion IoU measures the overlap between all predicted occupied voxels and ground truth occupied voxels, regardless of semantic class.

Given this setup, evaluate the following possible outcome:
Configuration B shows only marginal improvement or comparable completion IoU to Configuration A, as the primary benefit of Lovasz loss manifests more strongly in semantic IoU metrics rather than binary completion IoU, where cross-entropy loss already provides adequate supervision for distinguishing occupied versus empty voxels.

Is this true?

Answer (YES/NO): NO